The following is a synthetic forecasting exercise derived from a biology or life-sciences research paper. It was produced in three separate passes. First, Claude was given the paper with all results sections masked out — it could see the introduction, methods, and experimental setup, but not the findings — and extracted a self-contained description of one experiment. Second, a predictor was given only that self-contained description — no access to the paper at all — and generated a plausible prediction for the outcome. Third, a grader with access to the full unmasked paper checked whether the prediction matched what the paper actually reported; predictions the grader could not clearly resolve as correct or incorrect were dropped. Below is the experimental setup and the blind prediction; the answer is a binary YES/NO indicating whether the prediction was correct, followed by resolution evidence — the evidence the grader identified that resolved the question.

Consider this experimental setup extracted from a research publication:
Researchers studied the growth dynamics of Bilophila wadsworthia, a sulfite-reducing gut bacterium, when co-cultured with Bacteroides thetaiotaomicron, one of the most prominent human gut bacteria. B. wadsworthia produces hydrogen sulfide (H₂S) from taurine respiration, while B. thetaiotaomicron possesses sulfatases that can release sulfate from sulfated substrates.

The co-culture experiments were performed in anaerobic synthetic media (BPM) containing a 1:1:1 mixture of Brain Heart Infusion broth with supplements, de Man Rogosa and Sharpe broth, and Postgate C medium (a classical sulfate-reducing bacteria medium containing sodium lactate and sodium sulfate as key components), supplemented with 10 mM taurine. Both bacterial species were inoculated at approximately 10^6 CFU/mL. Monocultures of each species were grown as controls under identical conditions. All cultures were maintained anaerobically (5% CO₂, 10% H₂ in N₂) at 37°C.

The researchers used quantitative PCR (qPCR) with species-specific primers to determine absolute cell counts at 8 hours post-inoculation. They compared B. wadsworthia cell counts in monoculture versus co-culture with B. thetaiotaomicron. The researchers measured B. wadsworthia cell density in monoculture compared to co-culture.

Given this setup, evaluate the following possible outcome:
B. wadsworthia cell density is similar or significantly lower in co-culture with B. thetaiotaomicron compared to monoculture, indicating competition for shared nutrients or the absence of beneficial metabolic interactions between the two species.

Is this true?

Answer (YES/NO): NO